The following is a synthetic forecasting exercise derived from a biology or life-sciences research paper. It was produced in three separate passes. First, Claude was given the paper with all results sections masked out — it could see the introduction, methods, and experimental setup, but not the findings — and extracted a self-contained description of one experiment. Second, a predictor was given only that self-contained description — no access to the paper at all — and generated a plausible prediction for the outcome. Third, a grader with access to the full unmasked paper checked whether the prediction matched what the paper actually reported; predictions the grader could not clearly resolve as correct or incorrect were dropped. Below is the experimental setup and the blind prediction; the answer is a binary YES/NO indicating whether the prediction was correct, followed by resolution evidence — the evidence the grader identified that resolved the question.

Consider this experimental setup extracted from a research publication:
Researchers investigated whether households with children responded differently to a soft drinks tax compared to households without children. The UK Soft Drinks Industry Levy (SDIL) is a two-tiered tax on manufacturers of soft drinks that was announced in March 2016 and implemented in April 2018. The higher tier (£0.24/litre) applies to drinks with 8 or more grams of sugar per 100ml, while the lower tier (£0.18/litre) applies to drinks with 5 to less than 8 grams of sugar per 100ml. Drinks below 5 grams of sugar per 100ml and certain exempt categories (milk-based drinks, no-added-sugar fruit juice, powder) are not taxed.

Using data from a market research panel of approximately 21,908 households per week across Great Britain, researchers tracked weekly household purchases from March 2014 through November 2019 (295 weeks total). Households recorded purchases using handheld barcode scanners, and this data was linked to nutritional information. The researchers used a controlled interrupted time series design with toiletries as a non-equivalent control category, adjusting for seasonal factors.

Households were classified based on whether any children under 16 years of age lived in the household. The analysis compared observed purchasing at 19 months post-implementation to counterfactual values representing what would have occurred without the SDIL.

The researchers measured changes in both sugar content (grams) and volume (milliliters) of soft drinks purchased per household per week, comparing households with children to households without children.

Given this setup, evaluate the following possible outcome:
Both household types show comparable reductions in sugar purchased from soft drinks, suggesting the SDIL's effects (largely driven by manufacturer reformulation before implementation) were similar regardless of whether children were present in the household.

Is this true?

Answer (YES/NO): NO